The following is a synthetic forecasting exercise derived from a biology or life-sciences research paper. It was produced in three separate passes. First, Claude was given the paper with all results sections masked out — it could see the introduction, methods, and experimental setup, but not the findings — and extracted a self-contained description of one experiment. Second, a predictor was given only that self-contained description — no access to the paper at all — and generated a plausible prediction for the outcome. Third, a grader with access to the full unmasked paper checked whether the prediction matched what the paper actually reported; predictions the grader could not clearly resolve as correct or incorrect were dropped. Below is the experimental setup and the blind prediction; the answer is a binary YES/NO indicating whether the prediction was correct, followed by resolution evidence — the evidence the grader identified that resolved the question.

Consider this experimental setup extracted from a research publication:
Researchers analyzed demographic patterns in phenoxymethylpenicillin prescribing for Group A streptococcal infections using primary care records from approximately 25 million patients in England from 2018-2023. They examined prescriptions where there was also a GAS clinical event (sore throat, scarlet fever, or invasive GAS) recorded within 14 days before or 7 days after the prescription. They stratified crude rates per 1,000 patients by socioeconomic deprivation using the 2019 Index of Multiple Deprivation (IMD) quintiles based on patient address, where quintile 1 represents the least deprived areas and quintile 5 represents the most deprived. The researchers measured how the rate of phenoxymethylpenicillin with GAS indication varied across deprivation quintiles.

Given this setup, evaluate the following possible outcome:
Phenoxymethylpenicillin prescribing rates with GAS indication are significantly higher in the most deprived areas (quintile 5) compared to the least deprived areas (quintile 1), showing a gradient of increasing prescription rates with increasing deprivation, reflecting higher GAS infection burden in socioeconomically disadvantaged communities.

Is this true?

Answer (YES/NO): YES